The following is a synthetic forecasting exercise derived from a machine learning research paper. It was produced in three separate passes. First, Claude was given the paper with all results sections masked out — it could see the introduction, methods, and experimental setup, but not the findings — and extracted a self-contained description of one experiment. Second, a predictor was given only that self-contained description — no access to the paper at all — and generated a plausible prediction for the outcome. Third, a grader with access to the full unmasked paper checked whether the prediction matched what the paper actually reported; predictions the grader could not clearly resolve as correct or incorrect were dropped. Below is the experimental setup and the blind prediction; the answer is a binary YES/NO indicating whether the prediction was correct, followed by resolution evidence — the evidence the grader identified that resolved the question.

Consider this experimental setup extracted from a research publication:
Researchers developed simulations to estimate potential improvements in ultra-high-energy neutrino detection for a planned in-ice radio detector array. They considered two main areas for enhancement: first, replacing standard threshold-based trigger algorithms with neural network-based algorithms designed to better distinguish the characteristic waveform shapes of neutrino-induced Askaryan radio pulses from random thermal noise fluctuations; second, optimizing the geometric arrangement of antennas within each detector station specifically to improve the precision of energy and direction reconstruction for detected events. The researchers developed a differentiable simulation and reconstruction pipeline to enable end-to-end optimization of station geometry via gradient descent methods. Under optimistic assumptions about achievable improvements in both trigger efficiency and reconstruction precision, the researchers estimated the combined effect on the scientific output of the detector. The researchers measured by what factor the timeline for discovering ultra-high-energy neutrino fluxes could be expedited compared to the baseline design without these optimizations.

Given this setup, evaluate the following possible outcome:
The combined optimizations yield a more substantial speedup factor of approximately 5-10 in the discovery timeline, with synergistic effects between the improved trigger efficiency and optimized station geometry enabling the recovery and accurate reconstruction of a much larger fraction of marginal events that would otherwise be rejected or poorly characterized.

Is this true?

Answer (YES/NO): NO